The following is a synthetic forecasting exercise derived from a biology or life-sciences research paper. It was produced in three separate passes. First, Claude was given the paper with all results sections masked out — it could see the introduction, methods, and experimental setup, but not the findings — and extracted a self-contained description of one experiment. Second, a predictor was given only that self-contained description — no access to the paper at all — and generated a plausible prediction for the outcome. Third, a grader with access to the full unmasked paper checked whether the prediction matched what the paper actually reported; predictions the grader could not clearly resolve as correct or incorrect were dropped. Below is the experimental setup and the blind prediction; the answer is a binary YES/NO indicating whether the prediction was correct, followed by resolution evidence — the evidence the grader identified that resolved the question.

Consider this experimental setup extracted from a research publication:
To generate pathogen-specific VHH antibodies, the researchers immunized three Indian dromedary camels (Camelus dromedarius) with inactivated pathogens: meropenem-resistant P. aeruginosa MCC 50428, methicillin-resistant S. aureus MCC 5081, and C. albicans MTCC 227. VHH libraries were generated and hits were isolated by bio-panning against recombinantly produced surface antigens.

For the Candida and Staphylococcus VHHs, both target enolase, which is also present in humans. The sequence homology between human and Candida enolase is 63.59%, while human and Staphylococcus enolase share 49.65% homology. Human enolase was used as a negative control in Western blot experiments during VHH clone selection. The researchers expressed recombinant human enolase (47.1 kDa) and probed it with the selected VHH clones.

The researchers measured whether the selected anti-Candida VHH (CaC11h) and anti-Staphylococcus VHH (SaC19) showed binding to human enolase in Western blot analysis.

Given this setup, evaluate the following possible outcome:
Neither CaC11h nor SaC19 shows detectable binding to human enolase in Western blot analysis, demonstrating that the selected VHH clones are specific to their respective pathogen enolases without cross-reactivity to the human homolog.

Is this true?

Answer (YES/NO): YES